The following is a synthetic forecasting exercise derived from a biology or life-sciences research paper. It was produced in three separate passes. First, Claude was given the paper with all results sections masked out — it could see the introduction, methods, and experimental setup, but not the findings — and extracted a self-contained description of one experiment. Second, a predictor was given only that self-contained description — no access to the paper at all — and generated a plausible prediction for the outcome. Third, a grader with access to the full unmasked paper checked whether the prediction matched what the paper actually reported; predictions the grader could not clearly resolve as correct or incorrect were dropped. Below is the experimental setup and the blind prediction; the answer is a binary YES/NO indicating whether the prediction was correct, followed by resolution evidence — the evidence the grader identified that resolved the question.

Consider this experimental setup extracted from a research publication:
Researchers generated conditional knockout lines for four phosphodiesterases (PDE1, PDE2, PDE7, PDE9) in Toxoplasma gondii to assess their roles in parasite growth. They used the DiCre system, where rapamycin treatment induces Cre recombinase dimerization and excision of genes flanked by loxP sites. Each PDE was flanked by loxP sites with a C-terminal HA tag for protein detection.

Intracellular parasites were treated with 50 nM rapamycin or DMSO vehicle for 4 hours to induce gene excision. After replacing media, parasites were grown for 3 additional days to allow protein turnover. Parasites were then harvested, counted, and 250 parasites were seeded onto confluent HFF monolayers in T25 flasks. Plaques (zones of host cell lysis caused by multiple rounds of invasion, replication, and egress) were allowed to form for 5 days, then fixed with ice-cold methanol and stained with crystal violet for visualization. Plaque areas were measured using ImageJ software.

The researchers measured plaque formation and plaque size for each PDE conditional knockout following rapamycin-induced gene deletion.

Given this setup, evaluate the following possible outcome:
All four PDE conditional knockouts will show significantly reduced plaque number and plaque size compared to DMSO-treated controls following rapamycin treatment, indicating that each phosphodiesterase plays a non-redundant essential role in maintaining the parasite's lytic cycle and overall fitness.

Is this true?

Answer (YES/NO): NO